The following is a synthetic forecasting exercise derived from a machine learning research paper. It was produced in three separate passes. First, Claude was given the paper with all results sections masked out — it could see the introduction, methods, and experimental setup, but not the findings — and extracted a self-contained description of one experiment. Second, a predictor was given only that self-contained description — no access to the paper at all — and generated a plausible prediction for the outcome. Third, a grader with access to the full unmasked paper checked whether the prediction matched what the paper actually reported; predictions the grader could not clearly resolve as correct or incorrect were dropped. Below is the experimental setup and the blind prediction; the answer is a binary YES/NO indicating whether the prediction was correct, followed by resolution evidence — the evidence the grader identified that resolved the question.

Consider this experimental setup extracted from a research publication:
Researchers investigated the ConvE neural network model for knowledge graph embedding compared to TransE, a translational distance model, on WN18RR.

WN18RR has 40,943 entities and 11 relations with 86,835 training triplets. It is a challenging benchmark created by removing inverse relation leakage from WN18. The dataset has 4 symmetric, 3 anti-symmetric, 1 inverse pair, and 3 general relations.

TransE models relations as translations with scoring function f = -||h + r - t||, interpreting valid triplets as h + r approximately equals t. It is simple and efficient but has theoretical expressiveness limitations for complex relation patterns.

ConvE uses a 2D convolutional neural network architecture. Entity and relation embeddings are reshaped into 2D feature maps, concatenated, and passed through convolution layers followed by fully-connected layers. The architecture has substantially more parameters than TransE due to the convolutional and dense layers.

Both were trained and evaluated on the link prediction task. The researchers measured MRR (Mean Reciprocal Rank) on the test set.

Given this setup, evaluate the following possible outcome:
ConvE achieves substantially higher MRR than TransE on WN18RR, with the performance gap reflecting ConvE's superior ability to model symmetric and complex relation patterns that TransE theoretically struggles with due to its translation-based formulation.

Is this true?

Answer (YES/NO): YES